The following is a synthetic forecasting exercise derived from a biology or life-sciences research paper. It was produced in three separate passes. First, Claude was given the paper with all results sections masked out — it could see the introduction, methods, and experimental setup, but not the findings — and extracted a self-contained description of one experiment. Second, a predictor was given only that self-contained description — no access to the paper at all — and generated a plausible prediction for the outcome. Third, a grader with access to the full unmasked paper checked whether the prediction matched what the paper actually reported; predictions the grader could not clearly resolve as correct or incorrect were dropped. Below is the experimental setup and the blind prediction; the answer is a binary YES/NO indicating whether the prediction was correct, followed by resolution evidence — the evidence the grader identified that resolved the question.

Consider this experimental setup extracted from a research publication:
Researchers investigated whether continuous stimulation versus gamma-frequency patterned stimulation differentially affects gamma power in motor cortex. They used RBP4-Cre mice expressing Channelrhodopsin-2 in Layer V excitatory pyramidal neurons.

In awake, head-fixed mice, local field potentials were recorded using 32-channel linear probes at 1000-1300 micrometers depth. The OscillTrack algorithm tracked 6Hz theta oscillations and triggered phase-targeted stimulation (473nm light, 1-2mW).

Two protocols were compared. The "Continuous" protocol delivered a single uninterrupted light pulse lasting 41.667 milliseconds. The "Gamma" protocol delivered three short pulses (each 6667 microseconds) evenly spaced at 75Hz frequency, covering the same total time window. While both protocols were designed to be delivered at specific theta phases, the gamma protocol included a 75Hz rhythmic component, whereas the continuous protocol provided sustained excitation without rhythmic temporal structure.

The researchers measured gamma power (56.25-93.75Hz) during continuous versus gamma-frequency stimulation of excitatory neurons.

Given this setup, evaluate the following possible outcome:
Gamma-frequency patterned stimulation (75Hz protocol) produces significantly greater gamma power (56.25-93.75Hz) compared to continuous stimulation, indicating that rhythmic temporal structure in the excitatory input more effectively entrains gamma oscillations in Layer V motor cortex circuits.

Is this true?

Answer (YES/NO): YES